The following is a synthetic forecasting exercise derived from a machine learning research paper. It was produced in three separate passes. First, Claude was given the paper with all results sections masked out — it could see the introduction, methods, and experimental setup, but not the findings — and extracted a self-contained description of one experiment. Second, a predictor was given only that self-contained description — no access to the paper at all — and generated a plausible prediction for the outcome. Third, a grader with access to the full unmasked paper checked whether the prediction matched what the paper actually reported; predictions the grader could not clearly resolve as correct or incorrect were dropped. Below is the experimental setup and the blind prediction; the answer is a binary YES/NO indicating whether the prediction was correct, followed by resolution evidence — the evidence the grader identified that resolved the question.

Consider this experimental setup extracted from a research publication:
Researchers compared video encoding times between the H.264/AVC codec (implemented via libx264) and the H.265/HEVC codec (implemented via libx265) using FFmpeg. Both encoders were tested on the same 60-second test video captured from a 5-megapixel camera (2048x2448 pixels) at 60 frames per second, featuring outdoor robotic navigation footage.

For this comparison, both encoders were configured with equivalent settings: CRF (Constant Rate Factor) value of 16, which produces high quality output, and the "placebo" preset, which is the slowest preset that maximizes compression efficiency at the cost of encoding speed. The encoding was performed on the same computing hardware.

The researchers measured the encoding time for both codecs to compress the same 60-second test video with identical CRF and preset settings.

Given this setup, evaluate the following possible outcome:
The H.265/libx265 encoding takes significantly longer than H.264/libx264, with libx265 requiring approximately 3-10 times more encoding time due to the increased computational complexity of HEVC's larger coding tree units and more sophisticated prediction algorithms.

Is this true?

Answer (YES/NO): YES